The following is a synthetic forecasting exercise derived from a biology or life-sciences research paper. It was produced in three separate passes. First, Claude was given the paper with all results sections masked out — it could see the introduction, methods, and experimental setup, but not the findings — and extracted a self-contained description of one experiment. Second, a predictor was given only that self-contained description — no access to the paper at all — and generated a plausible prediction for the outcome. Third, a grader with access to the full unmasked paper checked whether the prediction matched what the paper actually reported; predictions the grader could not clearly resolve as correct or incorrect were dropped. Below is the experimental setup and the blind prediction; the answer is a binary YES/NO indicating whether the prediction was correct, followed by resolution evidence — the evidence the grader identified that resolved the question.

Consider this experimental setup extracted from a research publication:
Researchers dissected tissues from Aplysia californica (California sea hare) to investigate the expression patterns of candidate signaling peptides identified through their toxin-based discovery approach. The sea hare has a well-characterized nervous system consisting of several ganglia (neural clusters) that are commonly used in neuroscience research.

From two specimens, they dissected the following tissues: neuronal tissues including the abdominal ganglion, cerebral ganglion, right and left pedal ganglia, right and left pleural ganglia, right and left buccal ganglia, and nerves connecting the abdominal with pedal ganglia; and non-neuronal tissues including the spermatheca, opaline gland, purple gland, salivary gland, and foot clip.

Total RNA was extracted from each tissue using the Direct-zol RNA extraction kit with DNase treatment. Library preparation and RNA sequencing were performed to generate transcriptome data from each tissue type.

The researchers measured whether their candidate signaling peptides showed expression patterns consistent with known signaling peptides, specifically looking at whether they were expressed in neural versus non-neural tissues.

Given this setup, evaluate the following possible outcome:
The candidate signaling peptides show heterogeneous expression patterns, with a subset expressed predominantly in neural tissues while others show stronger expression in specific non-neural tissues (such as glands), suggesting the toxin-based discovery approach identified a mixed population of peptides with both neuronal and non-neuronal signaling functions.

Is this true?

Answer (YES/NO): NO